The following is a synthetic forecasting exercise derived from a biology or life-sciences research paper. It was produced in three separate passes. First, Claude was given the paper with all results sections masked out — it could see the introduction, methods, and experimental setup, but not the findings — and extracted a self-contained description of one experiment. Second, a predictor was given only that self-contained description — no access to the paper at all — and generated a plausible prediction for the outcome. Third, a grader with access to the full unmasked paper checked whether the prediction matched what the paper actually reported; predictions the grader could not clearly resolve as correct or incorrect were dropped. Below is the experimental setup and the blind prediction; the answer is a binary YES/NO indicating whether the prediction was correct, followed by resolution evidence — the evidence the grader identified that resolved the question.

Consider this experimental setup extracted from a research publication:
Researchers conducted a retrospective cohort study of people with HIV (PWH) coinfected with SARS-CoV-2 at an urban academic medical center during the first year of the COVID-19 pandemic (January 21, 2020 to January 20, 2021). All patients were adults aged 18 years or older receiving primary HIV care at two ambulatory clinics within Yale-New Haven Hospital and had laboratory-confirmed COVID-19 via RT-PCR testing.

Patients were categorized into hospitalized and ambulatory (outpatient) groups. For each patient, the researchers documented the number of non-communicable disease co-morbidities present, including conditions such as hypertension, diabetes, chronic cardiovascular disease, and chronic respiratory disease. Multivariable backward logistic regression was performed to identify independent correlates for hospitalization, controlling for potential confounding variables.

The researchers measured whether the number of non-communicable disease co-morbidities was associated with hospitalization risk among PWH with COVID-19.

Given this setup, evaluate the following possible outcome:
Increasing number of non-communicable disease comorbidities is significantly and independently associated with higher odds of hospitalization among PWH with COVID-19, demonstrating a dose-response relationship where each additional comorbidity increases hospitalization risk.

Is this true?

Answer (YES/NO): YES